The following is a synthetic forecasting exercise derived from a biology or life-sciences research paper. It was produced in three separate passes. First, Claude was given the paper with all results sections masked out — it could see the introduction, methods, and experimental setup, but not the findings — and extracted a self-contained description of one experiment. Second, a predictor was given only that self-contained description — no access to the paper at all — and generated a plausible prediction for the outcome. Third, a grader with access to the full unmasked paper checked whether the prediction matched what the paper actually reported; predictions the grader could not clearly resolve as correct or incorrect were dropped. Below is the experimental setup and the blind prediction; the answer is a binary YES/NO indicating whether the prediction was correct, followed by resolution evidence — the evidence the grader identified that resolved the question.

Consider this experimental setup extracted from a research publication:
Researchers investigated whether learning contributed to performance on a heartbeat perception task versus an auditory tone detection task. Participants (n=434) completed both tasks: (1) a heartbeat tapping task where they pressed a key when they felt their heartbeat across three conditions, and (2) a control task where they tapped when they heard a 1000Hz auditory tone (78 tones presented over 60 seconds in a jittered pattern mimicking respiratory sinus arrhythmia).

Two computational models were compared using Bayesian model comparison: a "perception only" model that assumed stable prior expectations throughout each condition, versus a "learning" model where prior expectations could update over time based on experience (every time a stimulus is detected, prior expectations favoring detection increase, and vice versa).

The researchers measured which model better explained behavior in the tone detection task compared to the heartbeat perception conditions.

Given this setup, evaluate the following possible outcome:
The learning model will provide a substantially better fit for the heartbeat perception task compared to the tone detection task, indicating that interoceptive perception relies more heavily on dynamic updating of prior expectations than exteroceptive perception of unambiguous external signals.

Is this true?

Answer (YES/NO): NO